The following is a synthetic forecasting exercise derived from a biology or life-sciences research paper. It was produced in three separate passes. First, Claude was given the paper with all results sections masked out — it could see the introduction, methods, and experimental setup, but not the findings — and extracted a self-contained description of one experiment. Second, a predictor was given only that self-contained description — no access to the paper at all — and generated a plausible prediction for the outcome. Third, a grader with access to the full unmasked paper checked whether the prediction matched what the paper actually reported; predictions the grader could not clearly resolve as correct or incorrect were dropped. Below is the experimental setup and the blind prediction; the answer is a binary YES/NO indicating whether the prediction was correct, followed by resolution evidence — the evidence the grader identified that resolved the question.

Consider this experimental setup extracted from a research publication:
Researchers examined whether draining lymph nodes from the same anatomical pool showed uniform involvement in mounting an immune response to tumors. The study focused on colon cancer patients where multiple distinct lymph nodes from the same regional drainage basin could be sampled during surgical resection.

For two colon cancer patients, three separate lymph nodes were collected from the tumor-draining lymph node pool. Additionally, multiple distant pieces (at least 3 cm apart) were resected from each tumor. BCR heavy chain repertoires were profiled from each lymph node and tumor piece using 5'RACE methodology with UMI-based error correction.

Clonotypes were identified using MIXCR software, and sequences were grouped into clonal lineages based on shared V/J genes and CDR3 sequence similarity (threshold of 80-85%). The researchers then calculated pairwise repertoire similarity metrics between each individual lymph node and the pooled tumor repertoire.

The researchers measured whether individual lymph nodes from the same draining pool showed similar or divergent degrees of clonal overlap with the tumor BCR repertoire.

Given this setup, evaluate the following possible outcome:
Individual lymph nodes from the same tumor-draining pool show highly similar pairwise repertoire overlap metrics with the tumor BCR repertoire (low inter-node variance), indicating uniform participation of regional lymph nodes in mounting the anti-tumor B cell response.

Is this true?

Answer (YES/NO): NO